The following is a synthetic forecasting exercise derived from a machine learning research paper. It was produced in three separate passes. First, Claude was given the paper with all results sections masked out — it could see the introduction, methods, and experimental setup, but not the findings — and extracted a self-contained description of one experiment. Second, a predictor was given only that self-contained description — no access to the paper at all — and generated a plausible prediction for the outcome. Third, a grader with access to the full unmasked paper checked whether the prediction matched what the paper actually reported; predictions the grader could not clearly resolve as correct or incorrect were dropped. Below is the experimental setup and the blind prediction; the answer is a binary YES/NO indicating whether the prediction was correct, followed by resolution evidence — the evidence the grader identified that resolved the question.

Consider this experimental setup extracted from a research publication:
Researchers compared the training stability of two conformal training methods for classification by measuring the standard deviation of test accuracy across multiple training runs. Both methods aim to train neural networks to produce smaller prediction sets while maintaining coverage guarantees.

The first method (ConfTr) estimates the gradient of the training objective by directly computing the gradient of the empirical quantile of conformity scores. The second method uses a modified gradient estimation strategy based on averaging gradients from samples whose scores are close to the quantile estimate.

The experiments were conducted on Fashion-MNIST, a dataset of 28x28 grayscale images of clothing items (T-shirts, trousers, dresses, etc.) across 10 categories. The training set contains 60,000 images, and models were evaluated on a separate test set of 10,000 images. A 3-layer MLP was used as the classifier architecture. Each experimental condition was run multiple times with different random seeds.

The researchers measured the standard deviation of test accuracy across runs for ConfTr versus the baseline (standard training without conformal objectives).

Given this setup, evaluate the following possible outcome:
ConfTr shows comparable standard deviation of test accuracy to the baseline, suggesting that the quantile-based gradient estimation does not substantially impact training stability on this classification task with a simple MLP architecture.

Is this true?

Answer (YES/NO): NO